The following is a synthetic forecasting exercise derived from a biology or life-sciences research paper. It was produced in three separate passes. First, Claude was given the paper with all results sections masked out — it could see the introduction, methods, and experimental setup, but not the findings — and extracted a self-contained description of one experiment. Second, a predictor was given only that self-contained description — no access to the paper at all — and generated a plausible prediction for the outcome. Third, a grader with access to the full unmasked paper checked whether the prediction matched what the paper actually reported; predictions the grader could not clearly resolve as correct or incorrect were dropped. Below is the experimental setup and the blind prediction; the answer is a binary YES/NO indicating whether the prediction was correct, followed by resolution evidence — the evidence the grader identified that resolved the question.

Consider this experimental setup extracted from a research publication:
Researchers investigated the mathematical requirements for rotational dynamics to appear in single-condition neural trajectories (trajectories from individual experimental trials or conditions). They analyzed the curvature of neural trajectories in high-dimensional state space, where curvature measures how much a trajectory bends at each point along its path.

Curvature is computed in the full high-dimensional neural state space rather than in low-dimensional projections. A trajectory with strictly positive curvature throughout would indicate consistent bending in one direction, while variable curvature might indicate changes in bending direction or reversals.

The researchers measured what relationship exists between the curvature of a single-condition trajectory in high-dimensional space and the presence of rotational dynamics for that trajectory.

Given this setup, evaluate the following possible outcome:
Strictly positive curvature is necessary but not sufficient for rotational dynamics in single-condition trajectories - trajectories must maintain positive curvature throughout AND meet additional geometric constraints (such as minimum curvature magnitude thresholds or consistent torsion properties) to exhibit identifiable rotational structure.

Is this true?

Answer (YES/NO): NO